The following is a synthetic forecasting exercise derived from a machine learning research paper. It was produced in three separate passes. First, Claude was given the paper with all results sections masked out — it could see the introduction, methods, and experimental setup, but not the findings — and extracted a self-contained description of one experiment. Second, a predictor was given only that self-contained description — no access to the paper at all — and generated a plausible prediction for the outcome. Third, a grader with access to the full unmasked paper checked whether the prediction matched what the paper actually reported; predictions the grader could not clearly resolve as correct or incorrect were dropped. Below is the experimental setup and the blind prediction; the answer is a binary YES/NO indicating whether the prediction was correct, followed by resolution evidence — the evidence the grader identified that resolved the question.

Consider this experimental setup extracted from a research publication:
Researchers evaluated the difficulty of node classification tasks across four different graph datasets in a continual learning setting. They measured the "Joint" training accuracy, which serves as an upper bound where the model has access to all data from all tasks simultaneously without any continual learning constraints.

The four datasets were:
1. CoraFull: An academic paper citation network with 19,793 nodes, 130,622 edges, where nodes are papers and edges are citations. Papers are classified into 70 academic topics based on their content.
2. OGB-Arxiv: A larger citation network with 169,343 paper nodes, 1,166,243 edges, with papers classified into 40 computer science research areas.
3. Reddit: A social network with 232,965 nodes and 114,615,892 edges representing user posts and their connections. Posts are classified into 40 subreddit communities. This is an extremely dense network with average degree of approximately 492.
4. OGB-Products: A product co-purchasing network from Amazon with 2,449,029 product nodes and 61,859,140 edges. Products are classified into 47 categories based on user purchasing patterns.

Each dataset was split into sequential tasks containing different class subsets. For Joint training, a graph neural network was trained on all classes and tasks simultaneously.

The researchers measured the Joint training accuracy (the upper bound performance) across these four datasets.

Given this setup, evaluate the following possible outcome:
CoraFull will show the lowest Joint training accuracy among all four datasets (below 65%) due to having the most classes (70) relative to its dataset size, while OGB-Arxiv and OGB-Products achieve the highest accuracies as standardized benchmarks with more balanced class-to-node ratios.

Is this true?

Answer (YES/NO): NO